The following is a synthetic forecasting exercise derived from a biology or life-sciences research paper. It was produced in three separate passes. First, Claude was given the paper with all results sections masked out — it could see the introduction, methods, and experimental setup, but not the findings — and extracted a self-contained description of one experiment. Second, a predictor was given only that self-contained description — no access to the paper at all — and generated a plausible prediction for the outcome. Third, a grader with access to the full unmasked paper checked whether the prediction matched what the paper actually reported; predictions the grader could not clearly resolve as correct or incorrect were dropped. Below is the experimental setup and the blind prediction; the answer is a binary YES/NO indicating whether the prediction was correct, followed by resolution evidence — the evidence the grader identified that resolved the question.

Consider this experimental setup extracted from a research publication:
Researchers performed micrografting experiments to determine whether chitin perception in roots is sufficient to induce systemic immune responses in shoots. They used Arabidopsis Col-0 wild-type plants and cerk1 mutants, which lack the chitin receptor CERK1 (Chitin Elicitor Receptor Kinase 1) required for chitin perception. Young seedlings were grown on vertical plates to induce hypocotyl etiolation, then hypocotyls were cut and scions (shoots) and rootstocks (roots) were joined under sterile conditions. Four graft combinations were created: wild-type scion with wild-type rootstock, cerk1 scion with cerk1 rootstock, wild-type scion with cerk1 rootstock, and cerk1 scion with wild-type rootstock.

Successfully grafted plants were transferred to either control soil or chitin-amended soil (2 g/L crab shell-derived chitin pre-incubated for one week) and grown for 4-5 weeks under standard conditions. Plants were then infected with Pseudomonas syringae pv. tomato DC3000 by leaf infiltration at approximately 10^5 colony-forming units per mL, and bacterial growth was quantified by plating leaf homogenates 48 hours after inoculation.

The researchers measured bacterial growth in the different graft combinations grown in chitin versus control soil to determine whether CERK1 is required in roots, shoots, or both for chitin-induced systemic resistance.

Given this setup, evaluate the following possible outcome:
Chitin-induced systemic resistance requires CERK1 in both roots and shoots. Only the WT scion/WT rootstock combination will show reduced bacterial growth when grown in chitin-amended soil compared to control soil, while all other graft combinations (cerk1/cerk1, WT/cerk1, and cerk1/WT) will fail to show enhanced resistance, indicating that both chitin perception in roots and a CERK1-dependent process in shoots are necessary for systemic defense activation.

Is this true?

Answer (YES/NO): NO